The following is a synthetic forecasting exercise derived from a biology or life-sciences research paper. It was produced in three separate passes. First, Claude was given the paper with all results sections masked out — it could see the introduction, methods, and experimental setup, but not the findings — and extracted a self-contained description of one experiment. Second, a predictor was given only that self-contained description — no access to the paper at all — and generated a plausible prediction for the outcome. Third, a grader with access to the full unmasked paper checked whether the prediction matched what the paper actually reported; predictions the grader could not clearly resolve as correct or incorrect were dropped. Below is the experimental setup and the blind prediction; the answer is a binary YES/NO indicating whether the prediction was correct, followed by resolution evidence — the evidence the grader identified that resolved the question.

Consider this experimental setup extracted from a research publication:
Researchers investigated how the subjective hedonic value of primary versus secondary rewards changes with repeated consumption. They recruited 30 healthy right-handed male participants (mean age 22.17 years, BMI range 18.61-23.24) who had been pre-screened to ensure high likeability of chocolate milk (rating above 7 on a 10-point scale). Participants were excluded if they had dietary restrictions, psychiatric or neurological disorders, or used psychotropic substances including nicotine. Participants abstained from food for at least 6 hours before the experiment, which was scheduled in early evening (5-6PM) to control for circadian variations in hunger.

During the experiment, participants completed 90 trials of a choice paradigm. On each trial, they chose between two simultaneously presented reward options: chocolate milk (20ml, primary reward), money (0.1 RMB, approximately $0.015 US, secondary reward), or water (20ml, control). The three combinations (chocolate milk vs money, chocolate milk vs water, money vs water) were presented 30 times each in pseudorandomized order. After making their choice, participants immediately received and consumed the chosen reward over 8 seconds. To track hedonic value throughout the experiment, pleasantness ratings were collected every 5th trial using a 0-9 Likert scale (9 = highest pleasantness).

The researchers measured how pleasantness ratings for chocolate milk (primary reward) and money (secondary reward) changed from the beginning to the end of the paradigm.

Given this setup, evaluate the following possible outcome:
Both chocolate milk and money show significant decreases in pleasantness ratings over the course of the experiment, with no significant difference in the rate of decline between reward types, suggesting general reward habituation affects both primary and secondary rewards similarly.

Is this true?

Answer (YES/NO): NO